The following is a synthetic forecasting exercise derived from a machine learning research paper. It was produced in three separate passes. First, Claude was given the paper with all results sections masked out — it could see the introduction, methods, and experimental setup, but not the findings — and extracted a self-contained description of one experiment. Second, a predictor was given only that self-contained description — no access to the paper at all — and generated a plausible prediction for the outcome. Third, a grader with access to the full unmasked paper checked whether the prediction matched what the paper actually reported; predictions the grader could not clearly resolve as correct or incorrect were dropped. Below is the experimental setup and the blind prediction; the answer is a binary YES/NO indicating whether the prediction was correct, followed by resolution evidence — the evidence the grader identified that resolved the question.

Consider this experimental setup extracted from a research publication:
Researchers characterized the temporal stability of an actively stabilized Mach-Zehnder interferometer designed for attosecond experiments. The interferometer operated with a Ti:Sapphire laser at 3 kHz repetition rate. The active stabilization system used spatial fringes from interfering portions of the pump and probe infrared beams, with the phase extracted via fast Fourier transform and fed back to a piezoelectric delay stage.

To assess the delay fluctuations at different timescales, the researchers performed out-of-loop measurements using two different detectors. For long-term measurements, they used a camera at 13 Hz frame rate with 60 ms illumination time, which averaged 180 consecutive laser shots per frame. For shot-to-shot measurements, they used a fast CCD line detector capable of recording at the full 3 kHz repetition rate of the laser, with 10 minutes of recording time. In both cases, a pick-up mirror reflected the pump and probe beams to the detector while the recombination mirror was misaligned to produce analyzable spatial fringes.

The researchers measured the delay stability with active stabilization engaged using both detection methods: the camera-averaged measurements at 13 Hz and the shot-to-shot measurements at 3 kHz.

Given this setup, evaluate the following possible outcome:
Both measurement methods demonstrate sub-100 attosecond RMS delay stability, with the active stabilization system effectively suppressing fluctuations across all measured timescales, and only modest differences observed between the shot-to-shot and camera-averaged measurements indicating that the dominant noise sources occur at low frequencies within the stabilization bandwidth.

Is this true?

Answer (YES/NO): NO